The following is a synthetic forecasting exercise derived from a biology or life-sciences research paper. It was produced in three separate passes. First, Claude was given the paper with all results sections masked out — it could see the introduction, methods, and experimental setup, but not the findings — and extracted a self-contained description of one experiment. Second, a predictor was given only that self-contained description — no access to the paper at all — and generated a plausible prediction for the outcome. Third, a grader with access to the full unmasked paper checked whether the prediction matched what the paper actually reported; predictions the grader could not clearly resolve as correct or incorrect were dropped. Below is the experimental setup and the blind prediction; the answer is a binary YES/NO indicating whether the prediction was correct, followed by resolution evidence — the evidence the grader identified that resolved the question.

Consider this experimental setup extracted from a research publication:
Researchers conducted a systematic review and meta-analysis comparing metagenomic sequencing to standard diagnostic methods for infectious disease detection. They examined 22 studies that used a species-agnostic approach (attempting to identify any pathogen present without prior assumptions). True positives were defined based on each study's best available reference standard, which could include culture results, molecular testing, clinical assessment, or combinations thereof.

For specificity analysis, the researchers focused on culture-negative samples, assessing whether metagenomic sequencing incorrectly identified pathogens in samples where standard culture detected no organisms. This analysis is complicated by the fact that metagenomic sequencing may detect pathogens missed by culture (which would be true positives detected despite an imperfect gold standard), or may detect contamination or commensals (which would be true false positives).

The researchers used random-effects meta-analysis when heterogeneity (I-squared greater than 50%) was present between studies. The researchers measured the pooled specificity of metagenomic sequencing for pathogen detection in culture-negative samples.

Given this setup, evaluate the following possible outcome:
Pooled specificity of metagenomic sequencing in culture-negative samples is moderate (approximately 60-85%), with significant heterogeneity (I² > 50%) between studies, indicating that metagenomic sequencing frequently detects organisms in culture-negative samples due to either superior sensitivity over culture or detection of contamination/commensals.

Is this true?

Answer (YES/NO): NO